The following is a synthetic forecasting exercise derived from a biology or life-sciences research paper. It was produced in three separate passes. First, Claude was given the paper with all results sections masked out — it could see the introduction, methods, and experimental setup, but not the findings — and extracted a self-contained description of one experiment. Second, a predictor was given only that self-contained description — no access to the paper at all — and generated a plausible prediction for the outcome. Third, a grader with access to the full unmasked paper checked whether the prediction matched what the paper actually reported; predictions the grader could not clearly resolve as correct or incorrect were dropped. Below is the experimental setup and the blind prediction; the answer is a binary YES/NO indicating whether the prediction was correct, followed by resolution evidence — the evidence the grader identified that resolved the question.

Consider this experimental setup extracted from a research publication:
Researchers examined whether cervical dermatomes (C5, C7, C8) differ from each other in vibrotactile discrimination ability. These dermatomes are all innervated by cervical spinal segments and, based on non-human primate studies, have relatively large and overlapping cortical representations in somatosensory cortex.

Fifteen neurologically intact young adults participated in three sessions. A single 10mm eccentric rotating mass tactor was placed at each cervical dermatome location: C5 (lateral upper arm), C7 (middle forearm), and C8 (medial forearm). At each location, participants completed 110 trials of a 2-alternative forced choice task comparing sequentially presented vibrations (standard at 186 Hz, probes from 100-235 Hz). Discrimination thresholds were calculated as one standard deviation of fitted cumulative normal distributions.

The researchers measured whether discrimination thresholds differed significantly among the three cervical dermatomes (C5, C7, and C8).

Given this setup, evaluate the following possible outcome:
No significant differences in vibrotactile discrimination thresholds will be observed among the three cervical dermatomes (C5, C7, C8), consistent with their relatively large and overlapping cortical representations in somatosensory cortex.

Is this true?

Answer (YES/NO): YES